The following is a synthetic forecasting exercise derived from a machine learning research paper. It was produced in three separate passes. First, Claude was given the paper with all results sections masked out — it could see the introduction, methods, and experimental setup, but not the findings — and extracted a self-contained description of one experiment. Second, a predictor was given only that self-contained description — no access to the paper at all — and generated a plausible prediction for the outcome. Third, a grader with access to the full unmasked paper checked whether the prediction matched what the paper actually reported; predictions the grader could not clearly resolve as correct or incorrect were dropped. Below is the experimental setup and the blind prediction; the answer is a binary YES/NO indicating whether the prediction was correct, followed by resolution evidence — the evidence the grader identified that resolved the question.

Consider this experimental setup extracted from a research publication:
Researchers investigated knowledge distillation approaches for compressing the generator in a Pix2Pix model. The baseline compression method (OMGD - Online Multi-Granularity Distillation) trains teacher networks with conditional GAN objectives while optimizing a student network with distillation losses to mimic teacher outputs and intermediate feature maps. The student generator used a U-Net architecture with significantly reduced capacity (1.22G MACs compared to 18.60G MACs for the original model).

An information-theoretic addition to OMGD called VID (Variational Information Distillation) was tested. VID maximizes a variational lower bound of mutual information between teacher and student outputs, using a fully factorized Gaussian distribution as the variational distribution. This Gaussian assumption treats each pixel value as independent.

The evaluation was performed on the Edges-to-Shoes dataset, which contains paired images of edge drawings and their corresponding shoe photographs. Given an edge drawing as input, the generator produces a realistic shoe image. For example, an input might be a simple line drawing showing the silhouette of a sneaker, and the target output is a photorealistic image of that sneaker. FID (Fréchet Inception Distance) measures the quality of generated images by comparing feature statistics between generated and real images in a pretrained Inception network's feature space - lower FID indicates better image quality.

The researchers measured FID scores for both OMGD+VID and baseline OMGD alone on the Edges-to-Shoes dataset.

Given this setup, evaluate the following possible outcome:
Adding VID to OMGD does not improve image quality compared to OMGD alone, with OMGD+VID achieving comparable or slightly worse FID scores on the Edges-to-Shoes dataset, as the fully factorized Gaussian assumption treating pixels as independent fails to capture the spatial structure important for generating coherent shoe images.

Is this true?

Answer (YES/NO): YES